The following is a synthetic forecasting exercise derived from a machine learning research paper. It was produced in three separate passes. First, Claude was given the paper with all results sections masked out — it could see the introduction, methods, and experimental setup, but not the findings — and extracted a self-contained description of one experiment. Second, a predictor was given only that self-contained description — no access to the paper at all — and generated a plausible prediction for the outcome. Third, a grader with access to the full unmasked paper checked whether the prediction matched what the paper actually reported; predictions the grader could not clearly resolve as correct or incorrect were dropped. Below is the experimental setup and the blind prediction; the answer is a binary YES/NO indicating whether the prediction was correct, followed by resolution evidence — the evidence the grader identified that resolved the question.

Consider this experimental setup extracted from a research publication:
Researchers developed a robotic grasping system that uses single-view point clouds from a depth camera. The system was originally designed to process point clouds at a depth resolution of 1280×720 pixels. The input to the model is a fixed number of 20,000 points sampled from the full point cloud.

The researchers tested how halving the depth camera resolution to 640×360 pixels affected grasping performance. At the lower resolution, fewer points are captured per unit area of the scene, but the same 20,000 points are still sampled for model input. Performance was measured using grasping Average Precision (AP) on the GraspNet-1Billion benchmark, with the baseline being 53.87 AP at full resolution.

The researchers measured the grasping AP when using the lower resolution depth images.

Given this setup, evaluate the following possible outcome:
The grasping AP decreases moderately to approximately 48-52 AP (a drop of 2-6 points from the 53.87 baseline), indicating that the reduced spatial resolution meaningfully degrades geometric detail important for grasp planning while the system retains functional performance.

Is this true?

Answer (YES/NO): NO